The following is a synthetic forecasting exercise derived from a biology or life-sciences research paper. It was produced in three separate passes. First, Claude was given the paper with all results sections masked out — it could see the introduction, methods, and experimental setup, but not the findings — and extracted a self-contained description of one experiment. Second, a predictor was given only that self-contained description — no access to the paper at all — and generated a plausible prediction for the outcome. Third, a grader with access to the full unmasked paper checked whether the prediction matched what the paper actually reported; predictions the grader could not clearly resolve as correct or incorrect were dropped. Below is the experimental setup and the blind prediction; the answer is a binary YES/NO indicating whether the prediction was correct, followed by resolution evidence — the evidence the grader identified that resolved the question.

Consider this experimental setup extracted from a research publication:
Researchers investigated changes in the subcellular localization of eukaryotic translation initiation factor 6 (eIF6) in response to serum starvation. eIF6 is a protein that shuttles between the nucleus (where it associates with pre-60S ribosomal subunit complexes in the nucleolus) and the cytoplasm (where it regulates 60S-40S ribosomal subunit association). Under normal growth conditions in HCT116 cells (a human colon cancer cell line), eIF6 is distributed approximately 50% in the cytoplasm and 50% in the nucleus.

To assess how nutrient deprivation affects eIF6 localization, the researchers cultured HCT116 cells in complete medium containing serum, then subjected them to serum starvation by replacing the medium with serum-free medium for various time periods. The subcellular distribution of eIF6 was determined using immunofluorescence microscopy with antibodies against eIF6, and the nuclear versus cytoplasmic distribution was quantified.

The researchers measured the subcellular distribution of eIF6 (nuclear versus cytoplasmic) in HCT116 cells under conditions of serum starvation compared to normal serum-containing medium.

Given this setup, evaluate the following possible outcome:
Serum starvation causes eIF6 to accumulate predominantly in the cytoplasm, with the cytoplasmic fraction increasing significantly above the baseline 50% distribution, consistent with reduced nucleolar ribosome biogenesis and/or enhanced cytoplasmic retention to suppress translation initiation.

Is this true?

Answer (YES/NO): YES